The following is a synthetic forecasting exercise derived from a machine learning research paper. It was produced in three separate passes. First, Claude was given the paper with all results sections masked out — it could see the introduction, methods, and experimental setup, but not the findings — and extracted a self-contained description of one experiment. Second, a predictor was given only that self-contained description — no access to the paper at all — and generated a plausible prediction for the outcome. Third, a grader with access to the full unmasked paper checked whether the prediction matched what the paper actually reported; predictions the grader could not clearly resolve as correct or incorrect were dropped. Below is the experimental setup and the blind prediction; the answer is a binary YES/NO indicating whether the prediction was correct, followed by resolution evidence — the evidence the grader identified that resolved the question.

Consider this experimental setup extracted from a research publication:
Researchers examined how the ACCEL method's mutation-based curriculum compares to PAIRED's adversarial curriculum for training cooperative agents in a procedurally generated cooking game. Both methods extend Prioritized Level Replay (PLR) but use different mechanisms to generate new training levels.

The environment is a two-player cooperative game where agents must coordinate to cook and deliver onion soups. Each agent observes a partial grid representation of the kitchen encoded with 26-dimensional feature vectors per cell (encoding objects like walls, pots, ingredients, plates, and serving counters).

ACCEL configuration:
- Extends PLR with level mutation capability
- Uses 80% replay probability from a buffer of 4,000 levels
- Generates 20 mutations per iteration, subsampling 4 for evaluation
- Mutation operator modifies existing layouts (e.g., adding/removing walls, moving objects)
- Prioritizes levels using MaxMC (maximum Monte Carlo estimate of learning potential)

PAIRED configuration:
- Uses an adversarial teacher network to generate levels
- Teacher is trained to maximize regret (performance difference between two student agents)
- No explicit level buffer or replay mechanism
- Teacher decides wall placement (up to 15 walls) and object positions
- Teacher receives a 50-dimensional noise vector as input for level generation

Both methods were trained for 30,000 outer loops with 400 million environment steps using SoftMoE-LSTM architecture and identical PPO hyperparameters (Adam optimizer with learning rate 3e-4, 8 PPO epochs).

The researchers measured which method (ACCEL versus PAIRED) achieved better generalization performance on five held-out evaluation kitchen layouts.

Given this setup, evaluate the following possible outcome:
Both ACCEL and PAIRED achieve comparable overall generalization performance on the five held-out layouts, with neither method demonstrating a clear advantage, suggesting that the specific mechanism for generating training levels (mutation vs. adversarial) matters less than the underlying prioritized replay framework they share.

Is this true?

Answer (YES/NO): NO